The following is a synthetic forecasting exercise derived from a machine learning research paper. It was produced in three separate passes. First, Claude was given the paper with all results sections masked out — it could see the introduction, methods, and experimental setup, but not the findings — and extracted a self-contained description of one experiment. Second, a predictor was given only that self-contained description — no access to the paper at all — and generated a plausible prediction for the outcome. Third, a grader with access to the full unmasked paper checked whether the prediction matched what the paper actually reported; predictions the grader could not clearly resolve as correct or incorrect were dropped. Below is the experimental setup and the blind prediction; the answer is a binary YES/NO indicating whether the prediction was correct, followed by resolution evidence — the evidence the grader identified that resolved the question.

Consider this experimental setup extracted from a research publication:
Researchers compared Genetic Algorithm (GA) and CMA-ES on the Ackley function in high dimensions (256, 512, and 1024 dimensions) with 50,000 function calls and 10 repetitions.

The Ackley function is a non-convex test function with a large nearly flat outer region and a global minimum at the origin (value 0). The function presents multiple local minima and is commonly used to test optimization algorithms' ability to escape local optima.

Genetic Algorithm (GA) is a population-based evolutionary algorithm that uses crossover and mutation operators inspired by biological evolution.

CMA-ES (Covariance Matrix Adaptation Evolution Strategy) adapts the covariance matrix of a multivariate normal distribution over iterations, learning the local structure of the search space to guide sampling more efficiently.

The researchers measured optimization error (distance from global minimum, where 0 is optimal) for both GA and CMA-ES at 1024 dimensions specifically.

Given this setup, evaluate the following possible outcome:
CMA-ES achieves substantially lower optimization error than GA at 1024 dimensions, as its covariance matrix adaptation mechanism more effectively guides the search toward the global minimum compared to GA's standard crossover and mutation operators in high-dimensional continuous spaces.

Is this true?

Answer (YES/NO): YES